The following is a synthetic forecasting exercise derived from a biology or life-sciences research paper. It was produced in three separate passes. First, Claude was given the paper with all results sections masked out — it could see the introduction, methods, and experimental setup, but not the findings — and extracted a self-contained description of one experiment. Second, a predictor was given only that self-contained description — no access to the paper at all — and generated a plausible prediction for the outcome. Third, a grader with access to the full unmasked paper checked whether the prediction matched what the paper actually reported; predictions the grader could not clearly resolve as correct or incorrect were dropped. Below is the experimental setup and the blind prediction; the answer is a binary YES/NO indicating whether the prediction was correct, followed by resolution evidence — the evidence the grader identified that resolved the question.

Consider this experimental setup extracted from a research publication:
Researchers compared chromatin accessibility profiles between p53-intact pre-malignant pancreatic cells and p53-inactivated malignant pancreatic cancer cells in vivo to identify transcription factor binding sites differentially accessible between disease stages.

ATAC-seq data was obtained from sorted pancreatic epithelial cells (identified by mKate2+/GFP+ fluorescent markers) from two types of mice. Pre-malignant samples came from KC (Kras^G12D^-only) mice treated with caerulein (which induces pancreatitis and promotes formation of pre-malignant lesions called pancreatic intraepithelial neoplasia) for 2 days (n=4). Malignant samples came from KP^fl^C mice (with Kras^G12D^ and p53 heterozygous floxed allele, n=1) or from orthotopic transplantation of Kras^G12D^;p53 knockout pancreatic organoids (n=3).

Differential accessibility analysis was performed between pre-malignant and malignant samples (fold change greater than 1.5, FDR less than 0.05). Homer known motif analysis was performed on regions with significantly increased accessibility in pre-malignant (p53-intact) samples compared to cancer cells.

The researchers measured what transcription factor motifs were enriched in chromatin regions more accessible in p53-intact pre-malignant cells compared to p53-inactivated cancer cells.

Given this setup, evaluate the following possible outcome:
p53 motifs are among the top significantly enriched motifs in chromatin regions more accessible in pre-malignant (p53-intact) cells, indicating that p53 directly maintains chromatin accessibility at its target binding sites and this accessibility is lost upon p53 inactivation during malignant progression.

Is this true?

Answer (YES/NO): NO